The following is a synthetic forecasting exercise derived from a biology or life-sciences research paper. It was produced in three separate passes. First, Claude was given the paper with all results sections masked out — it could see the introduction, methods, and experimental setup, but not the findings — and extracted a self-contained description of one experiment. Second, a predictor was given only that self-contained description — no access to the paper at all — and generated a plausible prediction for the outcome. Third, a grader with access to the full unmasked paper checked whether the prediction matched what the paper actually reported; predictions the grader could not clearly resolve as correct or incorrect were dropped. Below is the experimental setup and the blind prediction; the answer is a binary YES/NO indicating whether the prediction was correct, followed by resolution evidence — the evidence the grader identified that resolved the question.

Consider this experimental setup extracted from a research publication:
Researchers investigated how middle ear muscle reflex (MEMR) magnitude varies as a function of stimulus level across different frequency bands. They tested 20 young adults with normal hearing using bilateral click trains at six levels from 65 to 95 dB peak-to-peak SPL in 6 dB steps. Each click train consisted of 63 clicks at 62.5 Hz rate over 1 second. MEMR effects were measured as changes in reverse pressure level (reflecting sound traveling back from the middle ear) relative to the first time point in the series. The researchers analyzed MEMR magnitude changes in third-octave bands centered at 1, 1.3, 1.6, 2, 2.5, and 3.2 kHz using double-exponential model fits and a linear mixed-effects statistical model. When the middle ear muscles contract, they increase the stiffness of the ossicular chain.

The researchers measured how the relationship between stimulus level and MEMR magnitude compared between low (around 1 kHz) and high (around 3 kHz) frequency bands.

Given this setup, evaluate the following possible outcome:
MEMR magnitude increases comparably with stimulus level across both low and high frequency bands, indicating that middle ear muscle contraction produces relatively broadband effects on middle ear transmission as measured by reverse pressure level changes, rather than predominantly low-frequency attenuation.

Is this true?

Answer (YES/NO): NO